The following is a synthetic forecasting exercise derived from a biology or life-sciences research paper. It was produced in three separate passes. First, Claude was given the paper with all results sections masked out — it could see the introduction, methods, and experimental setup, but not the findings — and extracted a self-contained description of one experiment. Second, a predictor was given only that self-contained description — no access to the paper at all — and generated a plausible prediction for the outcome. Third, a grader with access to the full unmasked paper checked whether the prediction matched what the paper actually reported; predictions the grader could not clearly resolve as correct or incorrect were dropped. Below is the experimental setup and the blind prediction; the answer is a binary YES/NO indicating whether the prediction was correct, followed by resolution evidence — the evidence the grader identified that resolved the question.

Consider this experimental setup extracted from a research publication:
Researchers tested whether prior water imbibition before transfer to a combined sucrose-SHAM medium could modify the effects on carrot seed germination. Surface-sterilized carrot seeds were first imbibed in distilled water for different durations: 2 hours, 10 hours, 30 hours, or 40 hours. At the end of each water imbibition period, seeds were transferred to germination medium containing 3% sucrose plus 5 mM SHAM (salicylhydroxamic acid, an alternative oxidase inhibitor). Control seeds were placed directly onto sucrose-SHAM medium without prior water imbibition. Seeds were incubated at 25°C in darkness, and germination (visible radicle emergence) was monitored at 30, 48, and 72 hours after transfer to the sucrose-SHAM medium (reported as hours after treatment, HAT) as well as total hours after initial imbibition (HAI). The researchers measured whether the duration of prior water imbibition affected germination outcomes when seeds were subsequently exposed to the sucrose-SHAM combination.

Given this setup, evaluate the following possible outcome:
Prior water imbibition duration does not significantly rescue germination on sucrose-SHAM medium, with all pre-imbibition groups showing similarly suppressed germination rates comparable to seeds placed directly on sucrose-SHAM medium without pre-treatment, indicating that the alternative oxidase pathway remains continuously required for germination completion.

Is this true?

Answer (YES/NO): NO